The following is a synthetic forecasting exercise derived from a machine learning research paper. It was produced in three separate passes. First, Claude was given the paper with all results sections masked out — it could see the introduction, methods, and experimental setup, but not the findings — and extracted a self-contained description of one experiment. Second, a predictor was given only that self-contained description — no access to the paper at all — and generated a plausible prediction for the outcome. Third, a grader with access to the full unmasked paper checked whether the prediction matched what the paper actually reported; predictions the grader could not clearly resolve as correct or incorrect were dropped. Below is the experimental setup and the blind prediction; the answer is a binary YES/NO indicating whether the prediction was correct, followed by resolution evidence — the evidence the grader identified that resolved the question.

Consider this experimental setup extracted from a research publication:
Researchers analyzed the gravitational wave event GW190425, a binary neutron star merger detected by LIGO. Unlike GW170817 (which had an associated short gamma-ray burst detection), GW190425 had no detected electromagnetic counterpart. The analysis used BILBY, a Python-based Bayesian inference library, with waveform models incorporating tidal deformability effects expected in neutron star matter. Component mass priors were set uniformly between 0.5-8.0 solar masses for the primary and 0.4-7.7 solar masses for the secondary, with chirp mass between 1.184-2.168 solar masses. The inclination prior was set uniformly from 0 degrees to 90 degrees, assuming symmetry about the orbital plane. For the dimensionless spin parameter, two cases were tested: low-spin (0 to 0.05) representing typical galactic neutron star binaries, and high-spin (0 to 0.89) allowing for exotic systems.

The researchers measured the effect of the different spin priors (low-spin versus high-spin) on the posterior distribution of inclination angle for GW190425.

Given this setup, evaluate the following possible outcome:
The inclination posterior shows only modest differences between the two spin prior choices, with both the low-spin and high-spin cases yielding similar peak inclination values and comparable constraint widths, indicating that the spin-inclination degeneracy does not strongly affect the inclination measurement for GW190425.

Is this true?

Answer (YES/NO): NO